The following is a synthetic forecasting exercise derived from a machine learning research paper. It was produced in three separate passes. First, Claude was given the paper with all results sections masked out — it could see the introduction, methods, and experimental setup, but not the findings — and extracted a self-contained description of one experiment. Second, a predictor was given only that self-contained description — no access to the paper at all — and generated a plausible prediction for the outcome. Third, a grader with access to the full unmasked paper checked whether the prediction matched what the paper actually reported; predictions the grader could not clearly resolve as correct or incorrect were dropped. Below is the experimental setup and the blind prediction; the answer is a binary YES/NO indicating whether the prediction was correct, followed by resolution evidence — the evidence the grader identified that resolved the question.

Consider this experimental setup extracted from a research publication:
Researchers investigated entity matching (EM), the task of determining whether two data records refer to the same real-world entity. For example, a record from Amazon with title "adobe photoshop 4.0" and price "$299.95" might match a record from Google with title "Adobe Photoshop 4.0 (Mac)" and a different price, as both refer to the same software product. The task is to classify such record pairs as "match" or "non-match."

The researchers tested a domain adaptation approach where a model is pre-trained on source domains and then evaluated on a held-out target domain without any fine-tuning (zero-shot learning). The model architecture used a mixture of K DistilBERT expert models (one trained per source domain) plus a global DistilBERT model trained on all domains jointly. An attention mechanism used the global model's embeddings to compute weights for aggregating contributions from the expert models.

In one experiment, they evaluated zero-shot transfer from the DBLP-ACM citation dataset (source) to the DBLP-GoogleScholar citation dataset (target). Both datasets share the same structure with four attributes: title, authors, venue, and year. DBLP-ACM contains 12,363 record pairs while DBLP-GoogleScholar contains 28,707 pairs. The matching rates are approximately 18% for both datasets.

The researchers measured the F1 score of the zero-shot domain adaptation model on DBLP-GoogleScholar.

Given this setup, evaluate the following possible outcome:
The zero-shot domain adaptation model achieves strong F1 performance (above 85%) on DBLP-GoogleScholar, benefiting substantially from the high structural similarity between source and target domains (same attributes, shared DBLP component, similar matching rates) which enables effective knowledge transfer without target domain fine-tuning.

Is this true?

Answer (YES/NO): YES